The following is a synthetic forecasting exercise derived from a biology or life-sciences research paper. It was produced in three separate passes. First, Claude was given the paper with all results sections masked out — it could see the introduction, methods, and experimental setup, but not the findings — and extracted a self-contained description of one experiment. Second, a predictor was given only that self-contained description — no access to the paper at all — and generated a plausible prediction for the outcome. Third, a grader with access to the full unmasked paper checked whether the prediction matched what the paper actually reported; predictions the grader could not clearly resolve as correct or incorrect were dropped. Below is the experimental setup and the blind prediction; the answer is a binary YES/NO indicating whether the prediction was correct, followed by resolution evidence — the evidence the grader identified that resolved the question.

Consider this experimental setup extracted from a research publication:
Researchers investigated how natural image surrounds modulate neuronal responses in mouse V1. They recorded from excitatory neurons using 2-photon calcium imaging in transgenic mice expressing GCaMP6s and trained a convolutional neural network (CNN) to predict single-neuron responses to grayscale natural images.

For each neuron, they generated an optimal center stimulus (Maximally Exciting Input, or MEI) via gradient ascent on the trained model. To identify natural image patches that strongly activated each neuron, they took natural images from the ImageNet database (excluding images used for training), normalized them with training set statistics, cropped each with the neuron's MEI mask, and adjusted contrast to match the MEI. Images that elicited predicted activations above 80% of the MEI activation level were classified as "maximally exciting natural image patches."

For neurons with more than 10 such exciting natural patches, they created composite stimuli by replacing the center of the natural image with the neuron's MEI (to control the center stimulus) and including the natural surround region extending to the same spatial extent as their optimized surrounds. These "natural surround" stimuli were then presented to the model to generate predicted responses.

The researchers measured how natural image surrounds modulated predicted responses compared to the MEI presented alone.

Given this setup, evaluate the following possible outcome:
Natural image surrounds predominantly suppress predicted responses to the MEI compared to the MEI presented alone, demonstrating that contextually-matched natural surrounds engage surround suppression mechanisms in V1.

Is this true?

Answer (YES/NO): NO